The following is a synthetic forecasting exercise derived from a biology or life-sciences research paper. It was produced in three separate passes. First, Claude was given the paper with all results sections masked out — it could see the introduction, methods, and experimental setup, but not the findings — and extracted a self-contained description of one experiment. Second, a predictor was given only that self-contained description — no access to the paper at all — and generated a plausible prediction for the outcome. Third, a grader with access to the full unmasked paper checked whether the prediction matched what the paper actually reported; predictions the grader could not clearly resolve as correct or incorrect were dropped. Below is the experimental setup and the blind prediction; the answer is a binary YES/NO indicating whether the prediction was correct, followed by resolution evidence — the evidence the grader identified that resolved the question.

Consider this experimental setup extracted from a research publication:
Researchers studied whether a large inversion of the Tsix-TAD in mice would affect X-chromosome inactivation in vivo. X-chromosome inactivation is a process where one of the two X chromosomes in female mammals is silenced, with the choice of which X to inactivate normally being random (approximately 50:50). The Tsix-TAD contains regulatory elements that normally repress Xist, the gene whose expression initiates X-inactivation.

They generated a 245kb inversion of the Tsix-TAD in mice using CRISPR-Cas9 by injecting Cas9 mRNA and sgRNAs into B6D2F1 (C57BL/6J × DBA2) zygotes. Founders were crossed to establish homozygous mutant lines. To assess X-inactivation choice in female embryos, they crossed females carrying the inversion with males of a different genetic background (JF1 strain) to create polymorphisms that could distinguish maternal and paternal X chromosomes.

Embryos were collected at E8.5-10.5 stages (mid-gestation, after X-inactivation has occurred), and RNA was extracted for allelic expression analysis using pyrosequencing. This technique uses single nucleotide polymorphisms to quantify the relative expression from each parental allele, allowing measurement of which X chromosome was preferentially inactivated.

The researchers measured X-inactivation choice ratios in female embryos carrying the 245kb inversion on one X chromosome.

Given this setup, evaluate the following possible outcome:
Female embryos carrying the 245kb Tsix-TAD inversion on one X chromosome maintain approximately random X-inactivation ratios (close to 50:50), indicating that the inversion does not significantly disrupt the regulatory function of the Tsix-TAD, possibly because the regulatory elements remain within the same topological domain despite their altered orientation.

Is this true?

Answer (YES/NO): NO